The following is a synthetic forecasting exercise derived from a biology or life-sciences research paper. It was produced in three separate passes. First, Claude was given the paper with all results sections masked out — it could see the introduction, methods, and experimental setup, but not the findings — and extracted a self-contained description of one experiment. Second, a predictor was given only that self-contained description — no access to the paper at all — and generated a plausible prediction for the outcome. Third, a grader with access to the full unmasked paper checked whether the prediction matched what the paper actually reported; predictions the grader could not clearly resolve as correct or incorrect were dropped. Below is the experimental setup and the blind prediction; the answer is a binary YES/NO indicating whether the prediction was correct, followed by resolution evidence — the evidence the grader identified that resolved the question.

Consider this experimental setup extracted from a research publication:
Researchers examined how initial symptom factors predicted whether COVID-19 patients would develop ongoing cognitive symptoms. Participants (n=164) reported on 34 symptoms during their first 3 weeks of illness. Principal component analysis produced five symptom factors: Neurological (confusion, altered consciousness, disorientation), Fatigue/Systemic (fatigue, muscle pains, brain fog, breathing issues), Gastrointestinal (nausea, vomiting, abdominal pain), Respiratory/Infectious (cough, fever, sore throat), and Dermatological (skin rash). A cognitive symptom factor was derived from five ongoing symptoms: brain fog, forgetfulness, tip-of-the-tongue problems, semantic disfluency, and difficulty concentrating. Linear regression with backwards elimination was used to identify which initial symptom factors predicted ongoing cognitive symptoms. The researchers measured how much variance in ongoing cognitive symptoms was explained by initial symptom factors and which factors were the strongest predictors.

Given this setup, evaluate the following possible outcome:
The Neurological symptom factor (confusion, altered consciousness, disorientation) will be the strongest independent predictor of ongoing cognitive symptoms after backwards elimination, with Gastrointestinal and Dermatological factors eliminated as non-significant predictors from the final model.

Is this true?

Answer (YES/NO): NO